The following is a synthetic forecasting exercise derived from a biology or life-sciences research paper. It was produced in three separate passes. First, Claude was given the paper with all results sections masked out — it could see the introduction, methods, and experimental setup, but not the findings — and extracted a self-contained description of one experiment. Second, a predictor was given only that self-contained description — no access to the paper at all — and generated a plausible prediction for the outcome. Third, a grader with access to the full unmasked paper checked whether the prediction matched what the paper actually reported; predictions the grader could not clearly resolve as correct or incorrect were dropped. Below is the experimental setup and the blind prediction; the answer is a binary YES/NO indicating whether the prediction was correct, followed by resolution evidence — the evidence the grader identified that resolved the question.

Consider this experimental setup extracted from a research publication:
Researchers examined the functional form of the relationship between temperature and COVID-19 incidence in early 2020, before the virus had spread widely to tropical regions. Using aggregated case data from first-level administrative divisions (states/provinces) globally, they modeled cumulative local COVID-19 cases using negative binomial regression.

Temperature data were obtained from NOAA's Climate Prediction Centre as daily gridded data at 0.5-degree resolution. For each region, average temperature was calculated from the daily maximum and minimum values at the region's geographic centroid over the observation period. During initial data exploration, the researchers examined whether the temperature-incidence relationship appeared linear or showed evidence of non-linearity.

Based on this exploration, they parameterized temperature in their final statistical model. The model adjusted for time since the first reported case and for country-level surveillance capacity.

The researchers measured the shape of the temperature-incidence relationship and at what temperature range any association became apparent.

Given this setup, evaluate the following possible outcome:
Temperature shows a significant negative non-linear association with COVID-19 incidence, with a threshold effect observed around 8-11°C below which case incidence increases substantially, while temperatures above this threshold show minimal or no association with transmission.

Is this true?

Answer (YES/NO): NO